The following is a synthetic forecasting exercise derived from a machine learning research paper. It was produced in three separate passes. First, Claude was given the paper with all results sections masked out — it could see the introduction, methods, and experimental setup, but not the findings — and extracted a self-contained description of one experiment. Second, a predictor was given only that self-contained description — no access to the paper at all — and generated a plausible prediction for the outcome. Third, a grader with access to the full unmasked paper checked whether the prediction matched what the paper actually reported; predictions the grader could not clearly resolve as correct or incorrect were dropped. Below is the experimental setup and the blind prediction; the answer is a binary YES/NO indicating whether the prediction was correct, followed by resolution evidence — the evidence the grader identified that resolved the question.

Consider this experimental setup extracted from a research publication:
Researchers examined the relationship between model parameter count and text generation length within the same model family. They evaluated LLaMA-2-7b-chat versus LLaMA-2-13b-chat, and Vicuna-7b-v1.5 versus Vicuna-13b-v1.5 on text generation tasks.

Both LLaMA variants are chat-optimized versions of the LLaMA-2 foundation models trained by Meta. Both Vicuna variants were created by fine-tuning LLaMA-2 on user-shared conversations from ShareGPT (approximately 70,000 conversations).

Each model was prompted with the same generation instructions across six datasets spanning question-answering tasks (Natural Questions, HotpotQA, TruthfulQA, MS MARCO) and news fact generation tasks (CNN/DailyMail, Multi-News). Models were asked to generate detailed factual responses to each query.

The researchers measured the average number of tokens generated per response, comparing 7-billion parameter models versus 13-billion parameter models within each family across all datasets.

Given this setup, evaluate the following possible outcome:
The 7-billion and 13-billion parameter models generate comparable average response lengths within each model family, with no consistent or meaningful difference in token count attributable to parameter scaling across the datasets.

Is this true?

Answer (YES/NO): NO